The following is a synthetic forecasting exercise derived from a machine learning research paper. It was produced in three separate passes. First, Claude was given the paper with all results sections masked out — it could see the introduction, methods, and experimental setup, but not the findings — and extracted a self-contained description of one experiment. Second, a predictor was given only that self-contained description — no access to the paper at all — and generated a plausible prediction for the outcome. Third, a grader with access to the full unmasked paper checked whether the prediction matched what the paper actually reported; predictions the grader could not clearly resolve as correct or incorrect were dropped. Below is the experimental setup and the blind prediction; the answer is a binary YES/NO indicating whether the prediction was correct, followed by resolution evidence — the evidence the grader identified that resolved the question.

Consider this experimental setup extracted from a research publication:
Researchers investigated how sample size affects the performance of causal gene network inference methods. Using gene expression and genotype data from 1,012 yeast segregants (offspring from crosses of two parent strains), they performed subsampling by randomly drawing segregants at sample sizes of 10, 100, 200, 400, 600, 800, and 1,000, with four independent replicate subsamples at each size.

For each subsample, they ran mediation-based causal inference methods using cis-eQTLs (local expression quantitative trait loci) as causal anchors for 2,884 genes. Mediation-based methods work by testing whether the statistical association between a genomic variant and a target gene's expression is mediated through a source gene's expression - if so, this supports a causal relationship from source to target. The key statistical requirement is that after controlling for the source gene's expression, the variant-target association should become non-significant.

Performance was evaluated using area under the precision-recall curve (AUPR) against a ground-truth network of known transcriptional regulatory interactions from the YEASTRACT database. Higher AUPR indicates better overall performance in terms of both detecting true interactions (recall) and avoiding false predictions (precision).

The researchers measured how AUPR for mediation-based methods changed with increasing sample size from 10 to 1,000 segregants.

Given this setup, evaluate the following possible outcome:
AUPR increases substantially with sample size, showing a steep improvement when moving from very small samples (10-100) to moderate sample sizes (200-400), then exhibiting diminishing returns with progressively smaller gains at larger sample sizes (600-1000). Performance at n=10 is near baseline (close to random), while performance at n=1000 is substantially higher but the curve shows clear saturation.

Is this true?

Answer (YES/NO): NO